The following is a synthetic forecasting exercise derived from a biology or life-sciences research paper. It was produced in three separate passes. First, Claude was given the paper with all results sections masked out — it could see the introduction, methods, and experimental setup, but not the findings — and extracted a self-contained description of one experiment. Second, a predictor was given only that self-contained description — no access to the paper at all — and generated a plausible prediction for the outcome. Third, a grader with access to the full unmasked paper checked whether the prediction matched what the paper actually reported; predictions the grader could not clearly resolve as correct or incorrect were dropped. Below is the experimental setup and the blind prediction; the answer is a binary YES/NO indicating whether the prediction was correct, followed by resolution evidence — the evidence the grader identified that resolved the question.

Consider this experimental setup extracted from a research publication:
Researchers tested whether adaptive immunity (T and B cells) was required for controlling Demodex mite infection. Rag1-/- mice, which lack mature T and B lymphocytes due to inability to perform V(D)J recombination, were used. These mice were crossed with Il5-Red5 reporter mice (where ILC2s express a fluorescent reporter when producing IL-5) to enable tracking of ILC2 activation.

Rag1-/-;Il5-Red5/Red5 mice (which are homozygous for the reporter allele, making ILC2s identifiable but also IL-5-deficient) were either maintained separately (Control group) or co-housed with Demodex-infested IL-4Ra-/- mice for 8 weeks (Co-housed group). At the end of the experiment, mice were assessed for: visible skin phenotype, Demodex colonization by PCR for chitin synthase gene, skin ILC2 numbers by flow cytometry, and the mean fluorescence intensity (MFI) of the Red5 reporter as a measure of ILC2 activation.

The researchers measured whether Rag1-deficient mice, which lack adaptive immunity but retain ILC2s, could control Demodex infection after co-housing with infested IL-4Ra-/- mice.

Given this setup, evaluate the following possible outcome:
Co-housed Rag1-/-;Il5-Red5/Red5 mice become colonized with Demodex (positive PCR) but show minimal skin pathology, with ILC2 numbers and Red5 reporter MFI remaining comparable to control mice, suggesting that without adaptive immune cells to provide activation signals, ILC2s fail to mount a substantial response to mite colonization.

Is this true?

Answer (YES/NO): NO